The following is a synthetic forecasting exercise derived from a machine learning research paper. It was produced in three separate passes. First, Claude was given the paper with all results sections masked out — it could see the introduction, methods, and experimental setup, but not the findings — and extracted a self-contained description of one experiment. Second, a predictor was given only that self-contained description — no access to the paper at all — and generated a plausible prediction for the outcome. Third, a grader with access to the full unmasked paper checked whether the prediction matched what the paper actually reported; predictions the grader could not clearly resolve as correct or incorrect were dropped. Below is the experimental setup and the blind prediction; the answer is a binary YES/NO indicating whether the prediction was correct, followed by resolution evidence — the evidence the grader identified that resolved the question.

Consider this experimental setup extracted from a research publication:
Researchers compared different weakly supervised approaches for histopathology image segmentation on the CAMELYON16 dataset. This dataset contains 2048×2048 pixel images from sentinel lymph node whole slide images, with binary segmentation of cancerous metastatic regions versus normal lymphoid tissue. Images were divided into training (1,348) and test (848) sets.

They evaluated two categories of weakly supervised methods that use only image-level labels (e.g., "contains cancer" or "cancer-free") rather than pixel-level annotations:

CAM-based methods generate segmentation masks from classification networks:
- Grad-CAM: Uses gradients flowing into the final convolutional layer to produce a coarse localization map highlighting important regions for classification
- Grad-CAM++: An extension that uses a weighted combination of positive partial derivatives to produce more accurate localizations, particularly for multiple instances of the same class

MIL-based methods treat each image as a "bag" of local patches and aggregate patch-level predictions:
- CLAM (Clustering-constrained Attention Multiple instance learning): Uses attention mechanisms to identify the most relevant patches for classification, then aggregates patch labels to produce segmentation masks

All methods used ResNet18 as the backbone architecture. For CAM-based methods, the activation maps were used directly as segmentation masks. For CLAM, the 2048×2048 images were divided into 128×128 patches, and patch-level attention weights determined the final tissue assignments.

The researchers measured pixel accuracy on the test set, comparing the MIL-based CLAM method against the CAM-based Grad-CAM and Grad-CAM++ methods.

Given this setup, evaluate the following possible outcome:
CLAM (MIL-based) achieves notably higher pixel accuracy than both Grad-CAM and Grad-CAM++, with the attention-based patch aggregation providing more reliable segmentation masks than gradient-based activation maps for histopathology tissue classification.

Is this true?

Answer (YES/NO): YES